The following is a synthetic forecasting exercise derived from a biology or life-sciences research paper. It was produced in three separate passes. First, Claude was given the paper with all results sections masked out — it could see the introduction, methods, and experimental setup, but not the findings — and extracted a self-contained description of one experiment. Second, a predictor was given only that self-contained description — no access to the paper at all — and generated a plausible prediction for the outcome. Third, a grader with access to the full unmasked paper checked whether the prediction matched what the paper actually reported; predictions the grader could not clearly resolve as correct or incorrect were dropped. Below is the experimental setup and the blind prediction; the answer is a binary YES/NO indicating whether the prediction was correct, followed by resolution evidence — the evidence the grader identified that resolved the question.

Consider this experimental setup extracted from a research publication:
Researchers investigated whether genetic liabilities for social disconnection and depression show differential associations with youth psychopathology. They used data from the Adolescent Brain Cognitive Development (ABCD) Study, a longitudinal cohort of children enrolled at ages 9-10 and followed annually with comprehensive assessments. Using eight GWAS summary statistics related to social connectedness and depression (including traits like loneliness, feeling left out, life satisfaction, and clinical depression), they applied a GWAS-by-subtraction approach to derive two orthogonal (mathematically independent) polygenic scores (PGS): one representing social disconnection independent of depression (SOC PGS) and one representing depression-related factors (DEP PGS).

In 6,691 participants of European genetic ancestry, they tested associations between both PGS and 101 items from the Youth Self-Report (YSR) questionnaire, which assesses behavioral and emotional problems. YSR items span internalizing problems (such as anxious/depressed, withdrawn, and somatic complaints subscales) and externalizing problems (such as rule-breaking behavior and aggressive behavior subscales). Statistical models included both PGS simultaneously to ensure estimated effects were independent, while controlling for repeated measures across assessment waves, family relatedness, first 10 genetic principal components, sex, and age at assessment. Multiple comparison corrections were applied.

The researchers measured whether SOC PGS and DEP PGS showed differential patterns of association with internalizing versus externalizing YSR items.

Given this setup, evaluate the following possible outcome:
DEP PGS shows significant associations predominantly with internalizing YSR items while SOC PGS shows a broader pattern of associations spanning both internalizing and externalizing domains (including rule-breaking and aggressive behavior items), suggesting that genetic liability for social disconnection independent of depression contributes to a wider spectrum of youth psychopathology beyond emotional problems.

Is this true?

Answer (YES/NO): YES